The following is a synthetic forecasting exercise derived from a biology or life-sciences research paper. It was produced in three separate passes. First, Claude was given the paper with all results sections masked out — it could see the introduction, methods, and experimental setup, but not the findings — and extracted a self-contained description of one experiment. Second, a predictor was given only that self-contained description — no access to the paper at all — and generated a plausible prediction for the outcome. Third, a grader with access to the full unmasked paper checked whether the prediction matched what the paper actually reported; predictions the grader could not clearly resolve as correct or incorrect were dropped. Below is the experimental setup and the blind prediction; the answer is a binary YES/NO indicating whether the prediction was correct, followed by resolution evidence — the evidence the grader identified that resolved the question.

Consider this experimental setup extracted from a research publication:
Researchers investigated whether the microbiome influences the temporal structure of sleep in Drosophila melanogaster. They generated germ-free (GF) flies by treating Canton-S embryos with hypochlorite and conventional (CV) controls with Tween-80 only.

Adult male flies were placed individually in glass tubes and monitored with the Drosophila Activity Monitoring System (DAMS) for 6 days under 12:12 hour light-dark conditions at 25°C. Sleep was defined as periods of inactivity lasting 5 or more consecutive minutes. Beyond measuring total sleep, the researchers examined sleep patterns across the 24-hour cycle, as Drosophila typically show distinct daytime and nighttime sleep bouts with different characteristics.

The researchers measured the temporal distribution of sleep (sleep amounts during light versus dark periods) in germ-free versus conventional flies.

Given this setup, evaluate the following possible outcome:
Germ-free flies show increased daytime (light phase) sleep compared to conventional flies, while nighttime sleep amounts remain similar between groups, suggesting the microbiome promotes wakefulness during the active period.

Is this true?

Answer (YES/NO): NO